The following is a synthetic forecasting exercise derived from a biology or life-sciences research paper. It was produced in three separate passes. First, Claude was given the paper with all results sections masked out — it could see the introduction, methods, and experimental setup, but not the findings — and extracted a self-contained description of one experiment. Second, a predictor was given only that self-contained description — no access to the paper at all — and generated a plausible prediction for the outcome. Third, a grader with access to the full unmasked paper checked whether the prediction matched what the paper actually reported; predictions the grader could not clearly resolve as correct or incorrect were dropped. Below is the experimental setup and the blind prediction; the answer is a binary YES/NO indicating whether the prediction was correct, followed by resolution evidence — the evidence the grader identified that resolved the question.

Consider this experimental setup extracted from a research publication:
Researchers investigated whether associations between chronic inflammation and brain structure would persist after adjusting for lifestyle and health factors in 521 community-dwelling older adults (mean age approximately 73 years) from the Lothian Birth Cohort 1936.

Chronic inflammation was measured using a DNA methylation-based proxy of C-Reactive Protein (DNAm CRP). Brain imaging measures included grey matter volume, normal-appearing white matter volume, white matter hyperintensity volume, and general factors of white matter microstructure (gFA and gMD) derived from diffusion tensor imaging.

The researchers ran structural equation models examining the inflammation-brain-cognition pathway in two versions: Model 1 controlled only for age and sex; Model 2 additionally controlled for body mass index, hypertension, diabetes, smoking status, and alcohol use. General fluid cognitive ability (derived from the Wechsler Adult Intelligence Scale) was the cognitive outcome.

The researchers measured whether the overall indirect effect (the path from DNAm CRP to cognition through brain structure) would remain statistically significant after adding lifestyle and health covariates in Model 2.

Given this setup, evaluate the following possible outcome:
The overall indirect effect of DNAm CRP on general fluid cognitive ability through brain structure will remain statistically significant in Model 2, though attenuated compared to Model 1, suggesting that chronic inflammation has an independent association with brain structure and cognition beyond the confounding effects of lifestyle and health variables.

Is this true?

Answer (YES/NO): NO